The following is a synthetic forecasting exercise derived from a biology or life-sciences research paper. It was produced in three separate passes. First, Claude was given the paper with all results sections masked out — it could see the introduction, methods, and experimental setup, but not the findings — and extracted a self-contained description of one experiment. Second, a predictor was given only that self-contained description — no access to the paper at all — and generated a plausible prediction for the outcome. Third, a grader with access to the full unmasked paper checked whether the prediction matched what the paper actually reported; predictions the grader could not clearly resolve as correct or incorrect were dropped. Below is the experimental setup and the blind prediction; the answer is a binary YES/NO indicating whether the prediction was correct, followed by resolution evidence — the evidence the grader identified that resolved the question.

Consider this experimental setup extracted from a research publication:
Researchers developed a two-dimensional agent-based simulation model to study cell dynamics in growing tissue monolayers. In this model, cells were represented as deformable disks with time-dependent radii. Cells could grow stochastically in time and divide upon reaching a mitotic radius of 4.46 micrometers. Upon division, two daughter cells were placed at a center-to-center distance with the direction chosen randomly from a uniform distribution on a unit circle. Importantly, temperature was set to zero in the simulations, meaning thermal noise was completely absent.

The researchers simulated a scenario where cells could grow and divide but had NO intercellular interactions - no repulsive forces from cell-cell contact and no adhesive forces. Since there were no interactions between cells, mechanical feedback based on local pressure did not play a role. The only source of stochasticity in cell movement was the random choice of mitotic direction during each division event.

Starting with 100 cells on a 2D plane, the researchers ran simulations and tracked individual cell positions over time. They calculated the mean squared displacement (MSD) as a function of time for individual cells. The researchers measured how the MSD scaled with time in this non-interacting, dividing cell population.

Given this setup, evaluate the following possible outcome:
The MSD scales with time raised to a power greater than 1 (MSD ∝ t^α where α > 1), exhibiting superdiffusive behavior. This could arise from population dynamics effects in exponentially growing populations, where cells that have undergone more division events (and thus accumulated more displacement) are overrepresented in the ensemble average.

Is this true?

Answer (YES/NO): NO